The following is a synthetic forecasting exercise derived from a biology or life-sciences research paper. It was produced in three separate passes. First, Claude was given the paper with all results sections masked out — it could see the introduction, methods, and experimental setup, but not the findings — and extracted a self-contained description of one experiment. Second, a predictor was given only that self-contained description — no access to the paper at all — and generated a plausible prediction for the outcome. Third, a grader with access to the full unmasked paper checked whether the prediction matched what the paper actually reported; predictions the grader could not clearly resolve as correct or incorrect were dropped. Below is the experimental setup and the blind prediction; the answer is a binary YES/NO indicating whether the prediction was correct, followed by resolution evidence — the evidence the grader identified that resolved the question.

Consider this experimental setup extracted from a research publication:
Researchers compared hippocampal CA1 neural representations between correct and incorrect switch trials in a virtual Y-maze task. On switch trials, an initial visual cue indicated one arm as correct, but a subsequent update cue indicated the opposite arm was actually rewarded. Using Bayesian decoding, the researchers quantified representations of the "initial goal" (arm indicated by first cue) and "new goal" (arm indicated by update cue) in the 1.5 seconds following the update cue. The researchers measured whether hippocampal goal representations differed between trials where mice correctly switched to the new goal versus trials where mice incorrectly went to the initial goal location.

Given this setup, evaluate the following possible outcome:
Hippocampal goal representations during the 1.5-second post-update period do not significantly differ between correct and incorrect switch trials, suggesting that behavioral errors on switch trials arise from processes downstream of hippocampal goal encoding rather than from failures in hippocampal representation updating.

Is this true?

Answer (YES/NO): NO